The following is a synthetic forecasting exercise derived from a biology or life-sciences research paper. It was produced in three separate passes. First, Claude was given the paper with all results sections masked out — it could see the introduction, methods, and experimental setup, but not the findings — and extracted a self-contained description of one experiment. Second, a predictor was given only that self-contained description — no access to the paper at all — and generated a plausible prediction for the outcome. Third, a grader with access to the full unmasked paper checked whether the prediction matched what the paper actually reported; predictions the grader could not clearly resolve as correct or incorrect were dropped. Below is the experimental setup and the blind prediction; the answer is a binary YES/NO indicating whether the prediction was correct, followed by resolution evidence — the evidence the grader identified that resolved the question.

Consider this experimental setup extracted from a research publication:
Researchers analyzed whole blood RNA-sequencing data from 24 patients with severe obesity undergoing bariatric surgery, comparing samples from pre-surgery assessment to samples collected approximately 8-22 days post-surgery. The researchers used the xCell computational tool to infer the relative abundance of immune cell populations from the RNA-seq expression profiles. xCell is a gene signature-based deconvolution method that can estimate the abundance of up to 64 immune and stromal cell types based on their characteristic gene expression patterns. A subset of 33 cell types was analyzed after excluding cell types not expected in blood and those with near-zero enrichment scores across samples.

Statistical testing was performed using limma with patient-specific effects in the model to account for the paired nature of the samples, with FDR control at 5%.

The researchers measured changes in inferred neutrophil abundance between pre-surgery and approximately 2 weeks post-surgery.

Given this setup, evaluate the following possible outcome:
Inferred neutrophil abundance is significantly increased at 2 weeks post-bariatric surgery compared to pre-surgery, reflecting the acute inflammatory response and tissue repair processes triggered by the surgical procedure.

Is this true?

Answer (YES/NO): NO